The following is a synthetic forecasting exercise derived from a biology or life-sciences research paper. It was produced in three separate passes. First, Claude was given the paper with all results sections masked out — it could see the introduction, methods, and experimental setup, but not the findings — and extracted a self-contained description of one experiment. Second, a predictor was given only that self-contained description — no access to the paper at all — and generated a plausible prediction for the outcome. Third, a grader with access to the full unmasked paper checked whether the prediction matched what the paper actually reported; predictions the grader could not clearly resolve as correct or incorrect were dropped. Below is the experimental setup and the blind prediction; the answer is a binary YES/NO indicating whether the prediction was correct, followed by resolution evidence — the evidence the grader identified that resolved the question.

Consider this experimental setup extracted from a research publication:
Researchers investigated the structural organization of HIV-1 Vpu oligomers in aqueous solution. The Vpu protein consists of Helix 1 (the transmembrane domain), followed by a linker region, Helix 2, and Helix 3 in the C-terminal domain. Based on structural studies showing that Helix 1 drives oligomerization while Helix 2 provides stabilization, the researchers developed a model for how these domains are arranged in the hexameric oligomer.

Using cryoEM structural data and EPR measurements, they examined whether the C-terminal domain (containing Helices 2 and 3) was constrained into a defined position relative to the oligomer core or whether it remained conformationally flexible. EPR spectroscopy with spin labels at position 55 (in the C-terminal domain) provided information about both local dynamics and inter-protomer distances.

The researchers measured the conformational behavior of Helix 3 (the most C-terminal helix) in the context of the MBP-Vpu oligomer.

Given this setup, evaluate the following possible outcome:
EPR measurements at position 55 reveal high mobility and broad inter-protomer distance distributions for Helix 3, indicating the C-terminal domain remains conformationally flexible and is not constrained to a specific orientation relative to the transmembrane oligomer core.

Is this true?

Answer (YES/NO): YES